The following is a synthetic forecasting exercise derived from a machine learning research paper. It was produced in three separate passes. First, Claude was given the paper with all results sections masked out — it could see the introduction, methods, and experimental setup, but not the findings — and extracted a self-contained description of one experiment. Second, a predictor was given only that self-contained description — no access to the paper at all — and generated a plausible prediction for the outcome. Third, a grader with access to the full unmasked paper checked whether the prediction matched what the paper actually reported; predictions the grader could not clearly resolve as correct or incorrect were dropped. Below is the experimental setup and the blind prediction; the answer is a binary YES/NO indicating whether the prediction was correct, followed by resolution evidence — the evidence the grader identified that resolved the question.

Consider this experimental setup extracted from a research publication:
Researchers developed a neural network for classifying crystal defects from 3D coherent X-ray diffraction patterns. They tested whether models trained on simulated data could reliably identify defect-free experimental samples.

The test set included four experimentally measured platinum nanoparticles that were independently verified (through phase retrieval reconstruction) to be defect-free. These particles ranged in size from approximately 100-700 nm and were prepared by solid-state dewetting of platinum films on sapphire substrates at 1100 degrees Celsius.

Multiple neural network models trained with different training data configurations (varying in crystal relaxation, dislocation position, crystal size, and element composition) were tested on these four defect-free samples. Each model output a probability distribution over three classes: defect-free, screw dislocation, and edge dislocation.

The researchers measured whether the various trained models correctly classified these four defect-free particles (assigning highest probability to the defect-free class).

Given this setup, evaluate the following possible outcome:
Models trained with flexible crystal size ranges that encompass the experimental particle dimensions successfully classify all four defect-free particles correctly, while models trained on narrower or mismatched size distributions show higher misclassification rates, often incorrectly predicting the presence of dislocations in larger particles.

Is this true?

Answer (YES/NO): NO